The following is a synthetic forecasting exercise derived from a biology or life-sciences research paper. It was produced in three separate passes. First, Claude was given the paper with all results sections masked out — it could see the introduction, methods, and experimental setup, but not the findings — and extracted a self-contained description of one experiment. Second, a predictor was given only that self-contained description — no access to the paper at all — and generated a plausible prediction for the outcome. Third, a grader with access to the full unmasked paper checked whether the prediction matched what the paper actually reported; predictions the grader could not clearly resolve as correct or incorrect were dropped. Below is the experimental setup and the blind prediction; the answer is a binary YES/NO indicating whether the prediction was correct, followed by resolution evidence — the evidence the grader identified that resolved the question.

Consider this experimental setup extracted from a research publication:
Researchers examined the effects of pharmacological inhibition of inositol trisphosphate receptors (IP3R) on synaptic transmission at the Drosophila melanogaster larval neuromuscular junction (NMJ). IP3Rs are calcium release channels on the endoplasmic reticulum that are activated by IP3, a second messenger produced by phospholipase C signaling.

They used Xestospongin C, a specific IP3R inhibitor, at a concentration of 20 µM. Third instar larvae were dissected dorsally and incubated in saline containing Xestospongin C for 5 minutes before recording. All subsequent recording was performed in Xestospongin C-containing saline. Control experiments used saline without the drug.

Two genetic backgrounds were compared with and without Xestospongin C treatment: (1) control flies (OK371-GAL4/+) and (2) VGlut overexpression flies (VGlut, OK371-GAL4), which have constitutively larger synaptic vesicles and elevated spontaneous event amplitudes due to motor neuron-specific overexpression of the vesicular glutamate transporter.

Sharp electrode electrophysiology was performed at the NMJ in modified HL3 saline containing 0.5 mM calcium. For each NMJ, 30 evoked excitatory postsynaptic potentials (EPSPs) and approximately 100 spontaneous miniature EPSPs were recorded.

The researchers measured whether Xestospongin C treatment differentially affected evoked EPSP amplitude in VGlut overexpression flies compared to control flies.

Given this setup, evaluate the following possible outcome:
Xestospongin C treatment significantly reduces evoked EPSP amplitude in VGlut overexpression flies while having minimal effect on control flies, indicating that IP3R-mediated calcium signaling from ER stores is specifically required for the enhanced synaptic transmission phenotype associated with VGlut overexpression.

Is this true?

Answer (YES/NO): NO